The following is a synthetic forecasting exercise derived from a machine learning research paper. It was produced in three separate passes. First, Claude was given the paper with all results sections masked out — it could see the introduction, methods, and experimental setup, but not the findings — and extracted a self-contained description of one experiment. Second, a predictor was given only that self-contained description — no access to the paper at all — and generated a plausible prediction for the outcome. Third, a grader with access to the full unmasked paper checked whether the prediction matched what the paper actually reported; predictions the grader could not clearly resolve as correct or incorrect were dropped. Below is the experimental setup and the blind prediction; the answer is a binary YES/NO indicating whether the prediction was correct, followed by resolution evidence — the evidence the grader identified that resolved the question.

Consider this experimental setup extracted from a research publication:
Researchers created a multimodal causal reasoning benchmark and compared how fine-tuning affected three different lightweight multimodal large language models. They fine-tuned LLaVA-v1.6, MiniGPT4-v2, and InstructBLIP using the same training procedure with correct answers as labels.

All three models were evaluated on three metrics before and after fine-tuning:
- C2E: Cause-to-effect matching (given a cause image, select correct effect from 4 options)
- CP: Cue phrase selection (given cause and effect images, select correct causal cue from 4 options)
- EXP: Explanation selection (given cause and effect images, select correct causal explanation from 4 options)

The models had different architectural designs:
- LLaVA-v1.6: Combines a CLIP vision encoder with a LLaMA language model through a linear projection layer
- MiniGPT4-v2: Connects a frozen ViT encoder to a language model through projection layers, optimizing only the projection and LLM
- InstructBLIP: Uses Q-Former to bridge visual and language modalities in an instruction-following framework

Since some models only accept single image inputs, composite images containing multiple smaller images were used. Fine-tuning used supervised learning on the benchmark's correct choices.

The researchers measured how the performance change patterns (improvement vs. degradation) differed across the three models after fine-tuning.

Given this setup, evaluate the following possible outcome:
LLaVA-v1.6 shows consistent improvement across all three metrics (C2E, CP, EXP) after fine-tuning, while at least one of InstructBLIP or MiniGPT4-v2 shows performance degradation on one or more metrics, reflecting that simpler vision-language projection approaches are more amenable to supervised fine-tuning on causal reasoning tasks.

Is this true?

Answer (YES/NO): NO